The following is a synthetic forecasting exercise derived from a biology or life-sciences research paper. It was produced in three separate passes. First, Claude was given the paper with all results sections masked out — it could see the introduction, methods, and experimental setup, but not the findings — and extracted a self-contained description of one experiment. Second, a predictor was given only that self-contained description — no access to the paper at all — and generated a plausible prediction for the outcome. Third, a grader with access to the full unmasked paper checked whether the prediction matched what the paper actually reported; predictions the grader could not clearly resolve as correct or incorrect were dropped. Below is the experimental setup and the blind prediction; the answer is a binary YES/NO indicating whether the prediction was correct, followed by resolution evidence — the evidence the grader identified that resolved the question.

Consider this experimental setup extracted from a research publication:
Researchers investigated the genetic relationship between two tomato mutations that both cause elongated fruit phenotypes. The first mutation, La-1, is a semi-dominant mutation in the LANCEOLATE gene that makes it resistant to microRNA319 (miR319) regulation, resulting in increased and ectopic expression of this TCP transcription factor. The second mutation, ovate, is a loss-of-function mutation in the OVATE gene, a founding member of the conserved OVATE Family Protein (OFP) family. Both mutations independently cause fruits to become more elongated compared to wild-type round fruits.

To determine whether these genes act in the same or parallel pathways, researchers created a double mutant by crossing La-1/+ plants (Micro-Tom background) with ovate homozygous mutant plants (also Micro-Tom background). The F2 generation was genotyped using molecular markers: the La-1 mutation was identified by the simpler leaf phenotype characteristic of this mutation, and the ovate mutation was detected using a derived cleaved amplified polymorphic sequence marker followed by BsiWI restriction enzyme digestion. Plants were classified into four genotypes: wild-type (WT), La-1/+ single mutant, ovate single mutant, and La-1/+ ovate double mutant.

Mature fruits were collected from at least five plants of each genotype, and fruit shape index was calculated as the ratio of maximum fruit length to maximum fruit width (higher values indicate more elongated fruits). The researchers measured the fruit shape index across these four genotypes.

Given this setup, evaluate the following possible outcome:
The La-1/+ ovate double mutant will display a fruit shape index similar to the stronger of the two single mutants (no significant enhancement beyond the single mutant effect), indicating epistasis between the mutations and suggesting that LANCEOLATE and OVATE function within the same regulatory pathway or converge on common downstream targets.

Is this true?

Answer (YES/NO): YES